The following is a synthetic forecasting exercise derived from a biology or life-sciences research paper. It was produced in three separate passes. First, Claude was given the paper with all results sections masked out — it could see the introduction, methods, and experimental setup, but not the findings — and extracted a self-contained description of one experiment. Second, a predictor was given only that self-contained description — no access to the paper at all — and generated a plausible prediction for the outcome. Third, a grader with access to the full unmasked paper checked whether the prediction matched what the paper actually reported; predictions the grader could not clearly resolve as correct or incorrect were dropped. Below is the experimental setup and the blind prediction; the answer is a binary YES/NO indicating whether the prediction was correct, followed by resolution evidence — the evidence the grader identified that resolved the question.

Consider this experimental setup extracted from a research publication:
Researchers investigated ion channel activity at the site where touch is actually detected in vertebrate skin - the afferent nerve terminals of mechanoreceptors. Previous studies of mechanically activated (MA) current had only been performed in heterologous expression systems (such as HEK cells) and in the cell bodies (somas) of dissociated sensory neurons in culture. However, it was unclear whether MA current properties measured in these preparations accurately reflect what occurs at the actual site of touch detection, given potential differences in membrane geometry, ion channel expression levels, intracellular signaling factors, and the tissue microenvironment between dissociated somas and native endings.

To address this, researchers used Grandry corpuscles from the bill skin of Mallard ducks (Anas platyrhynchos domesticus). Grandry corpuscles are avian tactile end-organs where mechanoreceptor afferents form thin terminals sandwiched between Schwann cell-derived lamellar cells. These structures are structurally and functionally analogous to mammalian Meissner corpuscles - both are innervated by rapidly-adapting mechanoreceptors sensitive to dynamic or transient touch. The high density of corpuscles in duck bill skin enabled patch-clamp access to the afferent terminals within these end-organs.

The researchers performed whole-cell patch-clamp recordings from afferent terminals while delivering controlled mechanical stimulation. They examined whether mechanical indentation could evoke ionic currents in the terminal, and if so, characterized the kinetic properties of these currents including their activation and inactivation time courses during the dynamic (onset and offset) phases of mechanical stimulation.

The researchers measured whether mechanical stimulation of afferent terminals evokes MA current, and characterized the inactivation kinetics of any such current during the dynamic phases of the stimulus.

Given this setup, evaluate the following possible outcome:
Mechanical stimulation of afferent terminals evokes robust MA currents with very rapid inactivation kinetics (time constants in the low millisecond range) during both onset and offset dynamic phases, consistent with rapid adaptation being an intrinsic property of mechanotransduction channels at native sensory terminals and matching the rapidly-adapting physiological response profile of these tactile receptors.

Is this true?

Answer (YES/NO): NO